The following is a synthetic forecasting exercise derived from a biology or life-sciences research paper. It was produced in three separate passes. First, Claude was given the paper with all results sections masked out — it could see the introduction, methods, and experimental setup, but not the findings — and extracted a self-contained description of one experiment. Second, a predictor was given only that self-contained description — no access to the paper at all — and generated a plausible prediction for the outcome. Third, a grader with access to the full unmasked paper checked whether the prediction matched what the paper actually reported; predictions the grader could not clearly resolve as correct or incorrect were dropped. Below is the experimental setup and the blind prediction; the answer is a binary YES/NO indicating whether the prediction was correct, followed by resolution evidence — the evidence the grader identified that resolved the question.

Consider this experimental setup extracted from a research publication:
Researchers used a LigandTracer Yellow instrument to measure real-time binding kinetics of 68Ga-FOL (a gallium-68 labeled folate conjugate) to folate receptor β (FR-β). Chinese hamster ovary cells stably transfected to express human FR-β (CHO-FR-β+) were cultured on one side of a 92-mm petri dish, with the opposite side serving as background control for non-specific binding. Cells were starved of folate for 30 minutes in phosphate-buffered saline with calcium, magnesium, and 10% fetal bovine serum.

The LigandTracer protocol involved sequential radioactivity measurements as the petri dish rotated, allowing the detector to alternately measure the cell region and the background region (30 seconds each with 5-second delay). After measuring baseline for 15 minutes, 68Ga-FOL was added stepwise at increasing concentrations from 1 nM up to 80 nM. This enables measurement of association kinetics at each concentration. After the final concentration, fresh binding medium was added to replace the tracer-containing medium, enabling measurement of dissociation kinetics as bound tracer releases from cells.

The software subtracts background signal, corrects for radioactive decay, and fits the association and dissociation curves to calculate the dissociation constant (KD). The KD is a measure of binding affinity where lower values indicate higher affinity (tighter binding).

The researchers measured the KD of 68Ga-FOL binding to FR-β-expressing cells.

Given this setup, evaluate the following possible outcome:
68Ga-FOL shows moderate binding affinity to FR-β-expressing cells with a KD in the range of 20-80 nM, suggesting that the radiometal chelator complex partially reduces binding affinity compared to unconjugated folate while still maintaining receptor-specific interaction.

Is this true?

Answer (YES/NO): NO